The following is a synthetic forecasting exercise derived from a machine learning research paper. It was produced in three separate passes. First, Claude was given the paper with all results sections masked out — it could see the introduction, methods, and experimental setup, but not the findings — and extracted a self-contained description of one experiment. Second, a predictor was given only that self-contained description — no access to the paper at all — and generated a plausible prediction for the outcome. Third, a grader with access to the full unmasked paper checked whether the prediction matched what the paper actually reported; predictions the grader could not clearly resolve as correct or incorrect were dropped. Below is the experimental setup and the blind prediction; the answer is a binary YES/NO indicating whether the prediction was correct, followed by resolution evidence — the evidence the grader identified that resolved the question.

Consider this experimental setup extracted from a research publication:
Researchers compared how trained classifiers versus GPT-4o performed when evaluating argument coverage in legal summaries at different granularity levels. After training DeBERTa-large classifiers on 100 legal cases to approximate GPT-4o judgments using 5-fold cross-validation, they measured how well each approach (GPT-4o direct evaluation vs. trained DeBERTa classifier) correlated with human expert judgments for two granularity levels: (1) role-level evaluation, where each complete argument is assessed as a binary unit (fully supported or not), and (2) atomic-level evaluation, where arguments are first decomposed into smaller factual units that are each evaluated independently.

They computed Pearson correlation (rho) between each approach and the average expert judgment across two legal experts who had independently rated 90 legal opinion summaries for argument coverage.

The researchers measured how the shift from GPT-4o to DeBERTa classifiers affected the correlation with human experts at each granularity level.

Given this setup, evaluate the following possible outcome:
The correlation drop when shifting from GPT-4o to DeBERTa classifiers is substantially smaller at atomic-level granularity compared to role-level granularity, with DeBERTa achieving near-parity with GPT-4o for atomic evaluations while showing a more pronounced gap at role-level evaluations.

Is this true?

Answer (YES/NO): NO